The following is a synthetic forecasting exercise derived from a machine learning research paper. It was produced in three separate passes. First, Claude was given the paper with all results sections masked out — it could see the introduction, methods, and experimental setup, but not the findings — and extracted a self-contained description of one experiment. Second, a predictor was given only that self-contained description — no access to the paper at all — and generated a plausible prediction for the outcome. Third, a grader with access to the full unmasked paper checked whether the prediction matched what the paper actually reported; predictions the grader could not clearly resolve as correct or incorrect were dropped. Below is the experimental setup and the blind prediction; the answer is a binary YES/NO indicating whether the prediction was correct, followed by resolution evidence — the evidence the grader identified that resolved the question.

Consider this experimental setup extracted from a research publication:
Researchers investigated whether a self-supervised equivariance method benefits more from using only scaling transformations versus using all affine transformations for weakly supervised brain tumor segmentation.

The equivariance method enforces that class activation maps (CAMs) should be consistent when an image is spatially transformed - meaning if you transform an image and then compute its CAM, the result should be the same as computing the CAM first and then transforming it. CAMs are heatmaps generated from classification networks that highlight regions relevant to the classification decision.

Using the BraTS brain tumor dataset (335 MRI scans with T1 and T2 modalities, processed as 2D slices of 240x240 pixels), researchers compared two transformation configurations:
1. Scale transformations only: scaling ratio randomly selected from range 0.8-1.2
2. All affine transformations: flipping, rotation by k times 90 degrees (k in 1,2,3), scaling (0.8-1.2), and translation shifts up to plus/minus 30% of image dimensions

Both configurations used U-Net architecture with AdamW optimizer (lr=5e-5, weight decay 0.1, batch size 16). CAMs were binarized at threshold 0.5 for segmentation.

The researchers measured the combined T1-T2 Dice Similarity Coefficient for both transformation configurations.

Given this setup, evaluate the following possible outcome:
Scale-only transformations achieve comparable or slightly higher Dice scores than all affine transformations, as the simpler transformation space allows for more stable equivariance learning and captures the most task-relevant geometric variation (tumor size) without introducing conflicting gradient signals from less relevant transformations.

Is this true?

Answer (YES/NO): NO